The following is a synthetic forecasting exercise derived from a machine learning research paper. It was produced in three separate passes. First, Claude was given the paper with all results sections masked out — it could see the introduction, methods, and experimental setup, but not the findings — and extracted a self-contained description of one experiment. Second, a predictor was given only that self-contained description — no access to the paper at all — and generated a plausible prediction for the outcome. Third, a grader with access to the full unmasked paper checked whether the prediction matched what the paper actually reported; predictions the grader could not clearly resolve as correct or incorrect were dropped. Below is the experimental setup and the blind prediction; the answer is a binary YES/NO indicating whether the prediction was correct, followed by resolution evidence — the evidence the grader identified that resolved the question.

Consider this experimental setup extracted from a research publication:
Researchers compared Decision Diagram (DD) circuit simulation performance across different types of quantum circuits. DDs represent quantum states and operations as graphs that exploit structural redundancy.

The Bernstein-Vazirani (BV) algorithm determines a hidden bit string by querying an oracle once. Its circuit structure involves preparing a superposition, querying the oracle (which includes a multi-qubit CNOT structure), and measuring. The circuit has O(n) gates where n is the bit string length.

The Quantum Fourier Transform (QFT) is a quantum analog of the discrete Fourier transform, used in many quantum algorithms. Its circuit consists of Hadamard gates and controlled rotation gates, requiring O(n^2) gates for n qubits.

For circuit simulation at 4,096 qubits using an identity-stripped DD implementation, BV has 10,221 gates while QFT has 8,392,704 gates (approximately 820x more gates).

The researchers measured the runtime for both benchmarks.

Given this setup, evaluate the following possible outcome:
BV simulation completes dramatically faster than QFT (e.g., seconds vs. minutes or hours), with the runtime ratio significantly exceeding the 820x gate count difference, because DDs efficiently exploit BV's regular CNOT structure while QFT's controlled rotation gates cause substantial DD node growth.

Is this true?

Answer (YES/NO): NO